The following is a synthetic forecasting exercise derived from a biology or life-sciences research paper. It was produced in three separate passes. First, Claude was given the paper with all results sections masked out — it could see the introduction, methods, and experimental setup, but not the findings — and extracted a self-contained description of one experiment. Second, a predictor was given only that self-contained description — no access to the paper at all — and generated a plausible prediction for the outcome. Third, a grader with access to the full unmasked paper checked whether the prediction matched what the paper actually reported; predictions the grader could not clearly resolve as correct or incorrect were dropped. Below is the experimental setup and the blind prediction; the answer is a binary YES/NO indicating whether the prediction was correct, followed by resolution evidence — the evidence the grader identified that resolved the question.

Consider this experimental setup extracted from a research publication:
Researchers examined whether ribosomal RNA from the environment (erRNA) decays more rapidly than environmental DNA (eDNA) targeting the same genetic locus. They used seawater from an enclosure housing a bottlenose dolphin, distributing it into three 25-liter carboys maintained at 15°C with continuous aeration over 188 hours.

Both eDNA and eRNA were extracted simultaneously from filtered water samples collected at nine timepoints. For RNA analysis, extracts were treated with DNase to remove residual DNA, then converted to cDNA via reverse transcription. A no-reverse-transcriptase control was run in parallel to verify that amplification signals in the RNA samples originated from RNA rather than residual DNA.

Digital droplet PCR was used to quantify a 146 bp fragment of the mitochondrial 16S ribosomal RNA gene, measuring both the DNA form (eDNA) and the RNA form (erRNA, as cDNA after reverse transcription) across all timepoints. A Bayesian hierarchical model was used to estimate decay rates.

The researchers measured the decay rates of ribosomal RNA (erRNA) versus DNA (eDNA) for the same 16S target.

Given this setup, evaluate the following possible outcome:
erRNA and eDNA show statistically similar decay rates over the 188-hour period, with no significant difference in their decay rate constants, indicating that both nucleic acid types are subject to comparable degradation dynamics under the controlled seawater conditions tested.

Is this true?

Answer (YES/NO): NO